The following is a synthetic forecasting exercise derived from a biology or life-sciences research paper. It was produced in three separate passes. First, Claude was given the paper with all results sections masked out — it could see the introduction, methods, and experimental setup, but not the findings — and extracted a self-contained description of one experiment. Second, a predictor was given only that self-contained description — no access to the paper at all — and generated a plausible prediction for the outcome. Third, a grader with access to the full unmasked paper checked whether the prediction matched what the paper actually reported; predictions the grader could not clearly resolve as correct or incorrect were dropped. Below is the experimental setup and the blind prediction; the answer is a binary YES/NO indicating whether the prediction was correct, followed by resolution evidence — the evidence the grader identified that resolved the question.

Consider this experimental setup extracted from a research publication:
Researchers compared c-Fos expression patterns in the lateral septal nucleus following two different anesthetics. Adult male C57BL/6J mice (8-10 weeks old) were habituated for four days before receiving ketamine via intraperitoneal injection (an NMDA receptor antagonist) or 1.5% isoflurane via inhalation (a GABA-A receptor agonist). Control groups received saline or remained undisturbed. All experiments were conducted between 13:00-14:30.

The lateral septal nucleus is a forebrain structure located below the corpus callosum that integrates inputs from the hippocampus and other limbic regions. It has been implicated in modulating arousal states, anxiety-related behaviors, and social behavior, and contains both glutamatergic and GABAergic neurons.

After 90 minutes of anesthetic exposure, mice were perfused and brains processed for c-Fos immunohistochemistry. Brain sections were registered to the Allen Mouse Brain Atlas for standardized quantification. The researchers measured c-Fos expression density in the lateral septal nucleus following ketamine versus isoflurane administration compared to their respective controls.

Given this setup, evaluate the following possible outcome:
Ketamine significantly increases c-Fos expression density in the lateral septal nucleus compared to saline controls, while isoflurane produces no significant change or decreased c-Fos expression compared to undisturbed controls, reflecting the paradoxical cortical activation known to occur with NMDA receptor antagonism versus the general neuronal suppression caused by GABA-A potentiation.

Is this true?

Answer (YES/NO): NO